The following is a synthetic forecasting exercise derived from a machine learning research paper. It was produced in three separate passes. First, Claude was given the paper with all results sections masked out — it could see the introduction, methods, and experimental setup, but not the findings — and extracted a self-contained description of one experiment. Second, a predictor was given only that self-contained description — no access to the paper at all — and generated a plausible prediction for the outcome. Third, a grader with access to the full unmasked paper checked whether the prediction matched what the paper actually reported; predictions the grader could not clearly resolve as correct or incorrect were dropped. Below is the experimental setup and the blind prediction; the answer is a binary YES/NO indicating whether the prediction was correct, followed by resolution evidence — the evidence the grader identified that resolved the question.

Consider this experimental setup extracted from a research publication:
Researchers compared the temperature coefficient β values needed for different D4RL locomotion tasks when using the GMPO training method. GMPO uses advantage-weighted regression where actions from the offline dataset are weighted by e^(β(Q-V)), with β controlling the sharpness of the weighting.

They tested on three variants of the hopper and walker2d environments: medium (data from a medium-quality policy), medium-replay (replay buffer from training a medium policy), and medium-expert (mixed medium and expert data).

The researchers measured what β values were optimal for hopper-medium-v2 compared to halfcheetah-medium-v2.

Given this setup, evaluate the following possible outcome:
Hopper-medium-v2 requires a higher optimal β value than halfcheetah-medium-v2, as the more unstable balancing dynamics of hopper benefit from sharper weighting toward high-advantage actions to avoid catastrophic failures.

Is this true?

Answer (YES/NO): YES